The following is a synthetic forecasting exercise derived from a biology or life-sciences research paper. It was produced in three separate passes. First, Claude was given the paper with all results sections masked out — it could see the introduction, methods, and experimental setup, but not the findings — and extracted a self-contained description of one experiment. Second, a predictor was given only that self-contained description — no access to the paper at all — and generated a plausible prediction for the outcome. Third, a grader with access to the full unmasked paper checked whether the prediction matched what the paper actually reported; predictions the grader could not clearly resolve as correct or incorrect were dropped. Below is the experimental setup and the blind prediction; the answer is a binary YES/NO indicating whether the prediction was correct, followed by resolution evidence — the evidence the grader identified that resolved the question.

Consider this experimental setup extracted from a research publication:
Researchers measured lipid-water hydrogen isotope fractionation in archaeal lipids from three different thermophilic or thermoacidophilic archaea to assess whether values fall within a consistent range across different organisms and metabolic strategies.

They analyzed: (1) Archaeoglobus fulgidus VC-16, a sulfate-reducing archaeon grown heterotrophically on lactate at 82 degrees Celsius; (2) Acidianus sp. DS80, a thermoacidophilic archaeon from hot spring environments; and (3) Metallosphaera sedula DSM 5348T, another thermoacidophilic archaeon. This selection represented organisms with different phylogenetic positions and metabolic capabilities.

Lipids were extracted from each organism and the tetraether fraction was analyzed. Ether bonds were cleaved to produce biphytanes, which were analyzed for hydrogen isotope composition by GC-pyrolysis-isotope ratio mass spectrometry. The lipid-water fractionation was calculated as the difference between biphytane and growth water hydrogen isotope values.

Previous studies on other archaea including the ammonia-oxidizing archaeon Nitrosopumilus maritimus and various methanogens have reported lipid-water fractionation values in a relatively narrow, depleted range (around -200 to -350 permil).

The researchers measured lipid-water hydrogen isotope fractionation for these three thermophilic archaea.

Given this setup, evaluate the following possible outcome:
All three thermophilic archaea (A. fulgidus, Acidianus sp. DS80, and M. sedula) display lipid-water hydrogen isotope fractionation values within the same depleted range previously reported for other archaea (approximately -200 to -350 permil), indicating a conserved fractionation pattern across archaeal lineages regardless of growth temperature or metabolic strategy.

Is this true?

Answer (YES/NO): YES